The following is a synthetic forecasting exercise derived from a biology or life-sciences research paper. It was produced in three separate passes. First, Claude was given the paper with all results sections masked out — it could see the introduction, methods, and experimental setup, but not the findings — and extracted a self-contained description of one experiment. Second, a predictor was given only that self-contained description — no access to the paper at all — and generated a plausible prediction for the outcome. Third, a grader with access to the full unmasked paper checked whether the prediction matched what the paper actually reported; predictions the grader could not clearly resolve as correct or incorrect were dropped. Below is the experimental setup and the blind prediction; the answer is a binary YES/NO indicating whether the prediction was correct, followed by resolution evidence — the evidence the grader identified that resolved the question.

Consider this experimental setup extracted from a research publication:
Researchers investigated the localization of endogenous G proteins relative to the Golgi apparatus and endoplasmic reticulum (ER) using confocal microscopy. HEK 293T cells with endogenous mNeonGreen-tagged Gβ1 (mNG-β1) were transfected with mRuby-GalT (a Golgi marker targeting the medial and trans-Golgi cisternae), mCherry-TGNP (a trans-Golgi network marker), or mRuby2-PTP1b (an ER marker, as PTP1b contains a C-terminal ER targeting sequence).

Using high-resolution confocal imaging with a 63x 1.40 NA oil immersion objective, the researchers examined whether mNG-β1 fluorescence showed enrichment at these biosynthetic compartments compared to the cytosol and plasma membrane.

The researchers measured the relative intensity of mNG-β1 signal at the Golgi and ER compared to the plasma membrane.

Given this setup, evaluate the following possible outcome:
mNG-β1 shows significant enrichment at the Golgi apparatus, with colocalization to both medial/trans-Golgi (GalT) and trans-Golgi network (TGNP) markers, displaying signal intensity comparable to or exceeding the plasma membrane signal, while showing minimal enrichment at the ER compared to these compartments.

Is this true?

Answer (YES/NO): NO